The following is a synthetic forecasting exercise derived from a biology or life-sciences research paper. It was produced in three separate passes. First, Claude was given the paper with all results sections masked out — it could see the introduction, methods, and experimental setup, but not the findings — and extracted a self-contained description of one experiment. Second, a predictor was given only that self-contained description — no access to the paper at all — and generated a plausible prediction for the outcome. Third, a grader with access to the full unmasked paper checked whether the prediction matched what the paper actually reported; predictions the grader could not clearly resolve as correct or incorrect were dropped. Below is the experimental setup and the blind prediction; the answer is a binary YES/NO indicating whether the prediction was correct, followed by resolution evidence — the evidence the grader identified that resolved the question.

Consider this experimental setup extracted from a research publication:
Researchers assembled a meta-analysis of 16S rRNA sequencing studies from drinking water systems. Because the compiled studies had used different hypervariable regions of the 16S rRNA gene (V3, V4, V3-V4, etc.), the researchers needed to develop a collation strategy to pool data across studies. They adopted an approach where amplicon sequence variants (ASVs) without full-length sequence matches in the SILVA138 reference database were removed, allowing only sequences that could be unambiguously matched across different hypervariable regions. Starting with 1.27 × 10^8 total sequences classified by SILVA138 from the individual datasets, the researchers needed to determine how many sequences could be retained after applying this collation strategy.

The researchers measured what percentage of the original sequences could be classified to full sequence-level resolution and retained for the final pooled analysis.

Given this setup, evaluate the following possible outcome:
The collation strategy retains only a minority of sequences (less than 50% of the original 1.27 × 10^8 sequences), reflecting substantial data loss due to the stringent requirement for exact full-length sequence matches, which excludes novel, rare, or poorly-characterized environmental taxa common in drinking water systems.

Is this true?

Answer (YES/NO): NO